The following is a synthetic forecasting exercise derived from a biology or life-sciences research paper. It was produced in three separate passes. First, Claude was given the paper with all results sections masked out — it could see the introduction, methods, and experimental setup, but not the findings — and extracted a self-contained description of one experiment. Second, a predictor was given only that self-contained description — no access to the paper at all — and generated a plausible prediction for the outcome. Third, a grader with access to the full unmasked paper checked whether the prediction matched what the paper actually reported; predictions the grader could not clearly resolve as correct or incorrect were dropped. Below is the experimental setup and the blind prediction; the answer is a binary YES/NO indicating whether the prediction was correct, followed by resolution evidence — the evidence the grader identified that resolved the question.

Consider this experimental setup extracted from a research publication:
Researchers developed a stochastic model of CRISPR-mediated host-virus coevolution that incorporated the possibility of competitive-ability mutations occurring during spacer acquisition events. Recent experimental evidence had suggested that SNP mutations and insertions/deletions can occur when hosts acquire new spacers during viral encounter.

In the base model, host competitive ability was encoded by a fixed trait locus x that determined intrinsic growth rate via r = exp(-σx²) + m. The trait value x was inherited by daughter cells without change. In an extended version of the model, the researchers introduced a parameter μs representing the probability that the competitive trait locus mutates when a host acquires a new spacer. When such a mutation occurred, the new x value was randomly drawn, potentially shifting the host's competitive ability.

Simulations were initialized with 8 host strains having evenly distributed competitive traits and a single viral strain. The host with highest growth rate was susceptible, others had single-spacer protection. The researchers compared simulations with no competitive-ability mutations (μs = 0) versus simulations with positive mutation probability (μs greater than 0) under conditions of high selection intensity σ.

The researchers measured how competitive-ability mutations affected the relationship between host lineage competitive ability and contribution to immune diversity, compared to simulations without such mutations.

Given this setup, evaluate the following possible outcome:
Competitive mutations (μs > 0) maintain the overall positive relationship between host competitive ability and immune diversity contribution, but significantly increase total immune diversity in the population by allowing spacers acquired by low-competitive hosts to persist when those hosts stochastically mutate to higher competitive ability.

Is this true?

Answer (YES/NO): NO